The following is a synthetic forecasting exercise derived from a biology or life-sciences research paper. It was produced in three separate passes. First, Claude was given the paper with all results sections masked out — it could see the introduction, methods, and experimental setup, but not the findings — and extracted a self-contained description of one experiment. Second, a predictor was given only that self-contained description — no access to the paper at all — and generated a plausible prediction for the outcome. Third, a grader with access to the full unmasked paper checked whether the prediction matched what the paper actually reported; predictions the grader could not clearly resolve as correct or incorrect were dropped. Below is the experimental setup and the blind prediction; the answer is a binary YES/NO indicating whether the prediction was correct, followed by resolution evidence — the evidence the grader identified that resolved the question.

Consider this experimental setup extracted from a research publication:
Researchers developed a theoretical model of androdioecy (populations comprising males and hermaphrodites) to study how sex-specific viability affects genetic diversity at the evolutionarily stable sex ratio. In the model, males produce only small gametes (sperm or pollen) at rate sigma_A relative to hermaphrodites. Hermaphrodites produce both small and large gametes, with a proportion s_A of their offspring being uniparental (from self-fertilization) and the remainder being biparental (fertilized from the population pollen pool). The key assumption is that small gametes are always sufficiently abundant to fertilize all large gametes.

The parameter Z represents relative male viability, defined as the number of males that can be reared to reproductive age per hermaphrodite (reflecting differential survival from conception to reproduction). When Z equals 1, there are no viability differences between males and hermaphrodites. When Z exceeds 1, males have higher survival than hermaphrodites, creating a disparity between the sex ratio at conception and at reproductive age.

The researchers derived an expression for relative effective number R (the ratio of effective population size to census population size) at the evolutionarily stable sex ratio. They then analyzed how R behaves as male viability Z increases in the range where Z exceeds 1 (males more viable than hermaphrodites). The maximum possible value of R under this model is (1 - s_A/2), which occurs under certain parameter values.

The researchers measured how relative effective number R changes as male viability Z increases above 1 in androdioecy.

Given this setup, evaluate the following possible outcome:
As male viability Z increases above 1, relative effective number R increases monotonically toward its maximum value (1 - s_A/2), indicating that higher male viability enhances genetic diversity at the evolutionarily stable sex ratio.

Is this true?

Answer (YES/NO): NO